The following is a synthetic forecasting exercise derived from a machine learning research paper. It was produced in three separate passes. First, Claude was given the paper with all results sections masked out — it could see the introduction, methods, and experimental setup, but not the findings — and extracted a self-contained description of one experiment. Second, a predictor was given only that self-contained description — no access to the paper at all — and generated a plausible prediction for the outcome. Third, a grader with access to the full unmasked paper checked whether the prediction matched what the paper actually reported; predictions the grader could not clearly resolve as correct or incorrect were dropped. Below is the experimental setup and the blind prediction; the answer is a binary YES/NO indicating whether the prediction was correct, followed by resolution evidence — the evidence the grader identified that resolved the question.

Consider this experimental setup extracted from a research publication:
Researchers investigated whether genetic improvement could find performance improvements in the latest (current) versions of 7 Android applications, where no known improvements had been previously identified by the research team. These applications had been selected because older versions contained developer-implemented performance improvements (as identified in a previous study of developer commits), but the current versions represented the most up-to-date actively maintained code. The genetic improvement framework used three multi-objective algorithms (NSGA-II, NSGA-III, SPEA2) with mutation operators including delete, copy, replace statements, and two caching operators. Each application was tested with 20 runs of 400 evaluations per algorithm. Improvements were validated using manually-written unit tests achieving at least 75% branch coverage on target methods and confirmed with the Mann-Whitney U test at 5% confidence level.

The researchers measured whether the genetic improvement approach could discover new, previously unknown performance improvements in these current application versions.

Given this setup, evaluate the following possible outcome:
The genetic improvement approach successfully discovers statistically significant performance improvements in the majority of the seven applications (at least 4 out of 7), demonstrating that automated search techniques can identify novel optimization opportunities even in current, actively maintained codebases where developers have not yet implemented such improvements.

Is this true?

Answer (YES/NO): YES